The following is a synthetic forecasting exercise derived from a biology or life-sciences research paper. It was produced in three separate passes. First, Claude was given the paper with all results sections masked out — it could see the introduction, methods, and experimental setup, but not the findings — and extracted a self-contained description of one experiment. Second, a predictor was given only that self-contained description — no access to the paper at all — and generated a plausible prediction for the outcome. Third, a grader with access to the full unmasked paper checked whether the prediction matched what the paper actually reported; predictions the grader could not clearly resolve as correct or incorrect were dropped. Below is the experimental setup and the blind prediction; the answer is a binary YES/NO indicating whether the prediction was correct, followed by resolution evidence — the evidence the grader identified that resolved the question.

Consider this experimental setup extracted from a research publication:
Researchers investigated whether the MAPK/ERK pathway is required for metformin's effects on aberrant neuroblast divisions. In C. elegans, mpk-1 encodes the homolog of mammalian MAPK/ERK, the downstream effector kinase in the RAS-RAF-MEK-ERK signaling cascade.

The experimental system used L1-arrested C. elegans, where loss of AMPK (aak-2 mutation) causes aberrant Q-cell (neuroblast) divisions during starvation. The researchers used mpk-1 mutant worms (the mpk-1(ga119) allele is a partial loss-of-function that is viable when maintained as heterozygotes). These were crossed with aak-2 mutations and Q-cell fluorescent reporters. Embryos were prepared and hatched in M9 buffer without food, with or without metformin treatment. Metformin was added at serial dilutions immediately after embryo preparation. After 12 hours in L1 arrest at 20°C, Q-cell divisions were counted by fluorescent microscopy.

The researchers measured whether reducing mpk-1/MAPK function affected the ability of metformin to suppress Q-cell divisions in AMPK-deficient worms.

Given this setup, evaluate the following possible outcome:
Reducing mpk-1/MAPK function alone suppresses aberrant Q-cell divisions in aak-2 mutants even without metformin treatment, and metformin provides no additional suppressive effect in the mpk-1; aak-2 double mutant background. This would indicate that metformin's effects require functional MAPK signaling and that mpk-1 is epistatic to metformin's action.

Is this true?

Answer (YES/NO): YES